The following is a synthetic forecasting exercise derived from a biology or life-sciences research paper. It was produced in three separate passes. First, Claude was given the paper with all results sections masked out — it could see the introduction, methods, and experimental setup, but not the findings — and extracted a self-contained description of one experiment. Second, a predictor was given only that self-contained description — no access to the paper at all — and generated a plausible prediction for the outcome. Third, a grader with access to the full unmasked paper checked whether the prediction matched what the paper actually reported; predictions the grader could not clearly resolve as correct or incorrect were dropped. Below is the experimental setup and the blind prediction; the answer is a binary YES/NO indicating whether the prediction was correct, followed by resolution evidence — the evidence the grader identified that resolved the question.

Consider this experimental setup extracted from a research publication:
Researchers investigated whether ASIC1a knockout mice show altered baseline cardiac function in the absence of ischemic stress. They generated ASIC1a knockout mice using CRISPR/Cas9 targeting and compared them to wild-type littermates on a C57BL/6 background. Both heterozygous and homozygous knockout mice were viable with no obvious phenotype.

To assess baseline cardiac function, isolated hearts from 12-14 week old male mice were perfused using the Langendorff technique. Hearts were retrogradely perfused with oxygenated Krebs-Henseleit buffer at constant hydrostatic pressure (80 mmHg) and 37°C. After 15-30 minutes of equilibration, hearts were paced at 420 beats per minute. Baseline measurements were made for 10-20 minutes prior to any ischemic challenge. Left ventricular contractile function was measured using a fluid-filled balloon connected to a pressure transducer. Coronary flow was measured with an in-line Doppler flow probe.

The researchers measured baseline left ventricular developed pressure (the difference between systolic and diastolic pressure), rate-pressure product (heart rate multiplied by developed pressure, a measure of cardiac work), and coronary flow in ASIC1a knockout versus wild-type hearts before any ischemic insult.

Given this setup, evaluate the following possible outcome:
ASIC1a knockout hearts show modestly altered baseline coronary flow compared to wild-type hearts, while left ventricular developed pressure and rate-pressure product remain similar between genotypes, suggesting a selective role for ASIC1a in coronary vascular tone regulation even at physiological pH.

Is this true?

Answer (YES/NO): NO